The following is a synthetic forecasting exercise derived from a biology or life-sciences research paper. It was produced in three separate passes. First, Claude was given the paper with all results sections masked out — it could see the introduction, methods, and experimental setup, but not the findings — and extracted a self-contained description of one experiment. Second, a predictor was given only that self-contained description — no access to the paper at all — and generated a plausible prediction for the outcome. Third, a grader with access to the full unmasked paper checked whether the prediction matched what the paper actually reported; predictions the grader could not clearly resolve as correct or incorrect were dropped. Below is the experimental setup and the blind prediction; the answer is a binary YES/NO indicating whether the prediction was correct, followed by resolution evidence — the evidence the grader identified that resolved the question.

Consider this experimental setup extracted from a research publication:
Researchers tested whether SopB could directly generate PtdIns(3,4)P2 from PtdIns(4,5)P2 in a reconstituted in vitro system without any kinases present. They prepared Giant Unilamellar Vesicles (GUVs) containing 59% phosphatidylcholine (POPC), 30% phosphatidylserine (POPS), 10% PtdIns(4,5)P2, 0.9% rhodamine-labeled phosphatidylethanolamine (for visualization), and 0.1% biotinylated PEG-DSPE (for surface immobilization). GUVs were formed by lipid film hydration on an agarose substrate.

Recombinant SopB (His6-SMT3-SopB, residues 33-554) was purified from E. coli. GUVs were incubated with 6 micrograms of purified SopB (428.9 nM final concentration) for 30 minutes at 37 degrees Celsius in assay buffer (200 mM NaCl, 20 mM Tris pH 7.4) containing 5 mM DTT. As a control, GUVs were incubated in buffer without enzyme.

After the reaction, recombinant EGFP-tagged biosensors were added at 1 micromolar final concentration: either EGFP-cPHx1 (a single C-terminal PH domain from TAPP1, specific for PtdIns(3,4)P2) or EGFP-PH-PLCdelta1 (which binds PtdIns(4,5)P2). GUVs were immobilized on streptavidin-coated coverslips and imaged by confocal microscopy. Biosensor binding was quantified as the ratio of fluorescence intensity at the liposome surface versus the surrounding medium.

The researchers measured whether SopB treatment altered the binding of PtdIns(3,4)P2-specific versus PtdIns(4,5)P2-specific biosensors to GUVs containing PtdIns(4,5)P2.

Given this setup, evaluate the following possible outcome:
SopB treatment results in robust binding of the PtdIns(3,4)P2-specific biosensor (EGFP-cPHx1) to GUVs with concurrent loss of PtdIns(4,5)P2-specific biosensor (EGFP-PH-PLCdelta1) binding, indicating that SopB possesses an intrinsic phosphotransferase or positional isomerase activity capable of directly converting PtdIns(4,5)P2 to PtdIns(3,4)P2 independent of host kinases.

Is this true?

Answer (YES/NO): YES